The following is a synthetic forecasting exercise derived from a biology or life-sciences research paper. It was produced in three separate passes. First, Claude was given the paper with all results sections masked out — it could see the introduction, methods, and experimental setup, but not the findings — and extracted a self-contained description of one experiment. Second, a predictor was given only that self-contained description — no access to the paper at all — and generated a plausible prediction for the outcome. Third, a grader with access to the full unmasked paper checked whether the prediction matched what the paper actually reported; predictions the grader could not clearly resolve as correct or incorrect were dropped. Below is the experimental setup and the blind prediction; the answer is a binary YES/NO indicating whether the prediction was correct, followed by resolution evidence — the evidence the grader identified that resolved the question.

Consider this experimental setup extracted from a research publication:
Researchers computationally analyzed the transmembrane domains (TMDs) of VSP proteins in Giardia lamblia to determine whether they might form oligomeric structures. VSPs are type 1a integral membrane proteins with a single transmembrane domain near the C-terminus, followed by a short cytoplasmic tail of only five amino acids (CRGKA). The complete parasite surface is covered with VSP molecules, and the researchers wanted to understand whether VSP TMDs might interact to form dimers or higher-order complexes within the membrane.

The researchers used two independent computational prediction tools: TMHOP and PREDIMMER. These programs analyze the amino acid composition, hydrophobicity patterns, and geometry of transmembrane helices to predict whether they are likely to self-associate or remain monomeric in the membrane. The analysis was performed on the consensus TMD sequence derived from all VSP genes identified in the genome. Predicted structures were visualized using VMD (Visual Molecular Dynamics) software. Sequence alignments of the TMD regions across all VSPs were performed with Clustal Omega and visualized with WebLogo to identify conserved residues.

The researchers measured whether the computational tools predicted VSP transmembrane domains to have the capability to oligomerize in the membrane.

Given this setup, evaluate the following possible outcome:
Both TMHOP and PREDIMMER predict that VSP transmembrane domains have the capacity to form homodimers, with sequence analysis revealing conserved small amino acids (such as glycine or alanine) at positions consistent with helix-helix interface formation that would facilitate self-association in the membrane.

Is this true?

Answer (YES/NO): YES